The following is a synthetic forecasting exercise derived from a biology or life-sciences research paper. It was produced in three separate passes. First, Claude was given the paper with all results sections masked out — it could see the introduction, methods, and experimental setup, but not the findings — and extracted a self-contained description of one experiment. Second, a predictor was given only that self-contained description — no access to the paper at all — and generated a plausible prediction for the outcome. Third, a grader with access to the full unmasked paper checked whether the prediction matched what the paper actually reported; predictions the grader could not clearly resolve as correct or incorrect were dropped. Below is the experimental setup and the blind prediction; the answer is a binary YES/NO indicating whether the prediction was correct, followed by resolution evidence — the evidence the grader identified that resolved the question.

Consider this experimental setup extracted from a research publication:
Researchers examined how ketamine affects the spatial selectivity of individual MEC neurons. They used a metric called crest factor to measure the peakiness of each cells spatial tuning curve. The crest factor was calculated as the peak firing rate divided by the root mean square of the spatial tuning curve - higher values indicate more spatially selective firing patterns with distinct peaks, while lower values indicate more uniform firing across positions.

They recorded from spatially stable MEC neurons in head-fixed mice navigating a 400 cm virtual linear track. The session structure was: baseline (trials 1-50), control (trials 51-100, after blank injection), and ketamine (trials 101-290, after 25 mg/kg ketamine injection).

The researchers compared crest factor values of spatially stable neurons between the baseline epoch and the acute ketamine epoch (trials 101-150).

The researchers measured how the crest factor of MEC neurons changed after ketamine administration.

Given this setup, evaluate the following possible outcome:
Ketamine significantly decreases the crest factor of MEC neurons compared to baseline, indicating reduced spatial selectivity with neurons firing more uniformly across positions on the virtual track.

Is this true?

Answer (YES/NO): YES